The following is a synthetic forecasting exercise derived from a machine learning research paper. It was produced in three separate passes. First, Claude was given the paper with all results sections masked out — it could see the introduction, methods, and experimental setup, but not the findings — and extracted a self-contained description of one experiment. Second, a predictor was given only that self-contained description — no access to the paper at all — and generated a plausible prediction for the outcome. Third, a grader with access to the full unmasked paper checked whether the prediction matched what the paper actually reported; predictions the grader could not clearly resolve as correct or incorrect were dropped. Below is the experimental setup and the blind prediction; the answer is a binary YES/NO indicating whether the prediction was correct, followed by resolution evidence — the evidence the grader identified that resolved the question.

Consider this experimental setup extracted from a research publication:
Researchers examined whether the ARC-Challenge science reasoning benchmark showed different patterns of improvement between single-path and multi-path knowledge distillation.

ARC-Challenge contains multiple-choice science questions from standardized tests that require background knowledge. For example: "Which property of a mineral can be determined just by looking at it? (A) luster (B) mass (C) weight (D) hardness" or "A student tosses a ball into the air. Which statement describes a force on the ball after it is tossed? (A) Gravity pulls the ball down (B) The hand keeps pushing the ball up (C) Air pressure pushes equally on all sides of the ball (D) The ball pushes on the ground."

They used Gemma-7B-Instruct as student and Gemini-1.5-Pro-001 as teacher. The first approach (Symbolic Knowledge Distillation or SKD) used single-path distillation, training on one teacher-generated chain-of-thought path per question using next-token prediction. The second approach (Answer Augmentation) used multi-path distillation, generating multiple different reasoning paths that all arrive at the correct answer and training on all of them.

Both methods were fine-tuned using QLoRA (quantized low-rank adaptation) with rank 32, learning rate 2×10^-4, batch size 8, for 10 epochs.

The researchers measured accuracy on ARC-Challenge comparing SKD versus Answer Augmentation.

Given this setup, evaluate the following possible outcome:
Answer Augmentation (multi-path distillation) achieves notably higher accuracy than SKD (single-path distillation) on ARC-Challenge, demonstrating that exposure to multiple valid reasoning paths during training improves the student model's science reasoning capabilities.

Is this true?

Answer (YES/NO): NO